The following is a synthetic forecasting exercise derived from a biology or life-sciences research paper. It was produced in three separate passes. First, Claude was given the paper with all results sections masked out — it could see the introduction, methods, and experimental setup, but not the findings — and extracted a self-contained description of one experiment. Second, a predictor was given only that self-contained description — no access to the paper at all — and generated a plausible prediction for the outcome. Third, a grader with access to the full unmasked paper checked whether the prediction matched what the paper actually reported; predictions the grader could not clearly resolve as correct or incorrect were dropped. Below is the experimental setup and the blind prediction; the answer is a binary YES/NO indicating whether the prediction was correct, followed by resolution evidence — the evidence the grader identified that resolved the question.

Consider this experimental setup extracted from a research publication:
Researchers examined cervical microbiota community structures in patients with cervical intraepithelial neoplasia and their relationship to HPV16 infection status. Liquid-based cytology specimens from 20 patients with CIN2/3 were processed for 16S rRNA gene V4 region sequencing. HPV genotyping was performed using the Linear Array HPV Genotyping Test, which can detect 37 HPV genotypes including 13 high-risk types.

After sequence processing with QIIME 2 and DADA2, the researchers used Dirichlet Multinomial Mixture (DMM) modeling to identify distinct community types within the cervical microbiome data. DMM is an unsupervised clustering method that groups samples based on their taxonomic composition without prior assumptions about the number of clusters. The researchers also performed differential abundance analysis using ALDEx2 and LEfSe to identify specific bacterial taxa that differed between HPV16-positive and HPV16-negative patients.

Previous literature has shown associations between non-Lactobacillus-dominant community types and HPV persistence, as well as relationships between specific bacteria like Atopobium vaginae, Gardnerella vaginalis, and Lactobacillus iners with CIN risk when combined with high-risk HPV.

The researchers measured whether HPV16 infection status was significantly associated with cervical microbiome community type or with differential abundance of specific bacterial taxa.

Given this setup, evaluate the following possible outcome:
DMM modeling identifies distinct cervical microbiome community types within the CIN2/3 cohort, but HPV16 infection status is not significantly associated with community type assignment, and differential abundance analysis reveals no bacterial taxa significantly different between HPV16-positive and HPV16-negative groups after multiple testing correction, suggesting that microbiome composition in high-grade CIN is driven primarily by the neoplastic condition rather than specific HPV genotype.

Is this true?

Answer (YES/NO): NO